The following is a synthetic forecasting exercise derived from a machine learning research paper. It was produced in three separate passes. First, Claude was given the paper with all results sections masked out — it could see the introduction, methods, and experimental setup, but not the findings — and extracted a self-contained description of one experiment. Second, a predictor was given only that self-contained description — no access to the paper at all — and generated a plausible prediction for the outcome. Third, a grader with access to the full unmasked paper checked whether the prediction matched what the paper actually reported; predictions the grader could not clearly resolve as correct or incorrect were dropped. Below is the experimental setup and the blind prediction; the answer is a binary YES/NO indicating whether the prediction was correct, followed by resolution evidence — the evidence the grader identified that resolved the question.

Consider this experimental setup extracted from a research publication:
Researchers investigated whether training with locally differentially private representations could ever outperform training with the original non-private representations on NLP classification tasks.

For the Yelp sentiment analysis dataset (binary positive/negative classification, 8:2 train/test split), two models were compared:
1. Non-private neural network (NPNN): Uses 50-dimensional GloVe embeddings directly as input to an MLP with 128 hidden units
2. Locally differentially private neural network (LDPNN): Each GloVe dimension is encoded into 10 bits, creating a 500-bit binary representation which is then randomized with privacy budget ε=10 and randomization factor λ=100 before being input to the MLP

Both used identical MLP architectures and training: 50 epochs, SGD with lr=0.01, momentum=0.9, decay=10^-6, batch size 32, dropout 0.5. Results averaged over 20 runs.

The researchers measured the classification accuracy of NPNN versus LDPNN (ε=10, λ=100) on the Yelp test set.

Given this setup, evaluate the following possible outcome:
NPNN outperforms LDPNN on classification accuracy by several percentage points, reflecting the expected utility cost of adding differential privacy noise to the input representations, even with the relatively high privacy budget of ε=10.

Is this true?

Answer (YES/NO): NO